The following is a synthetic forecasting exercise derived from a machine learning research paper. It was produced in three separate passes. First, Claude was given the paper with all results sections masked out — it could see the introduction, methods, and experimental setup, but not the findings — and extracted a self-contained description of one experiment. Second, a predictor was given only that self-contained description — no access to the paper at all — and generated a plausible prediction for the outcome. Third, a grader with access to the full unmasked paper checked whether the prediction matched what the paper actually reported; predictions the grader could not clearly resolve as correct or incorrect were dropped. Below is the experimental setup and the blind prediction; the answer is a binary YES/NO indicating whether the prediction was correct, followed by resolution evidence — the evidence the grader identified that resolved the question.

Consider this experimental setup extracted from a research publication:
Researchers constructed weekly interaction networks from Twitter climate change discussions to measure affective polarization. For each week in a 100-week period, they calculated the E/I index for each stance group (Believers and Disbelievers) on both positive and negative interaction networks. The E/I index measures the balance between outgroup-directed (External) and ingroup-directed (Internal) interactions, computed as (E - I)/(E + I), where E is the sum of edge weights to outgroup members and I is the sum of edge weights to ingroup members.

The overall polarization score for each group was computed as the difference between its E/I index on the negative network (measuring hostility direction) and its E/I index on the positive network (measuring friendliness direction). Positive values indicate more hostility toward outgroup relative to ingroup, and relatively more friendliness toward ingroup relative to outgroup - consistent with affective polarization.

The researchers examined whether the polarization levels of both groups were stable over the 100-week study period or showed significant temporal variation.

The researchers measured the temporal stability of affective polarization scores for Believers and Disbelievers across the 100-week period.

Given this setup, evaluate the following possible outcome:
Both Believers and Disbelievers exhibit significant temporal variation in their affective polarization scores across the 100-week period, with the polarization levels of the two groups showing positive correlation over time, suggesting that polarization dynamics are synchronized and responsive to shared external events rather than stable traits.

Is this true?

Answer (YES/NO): NO